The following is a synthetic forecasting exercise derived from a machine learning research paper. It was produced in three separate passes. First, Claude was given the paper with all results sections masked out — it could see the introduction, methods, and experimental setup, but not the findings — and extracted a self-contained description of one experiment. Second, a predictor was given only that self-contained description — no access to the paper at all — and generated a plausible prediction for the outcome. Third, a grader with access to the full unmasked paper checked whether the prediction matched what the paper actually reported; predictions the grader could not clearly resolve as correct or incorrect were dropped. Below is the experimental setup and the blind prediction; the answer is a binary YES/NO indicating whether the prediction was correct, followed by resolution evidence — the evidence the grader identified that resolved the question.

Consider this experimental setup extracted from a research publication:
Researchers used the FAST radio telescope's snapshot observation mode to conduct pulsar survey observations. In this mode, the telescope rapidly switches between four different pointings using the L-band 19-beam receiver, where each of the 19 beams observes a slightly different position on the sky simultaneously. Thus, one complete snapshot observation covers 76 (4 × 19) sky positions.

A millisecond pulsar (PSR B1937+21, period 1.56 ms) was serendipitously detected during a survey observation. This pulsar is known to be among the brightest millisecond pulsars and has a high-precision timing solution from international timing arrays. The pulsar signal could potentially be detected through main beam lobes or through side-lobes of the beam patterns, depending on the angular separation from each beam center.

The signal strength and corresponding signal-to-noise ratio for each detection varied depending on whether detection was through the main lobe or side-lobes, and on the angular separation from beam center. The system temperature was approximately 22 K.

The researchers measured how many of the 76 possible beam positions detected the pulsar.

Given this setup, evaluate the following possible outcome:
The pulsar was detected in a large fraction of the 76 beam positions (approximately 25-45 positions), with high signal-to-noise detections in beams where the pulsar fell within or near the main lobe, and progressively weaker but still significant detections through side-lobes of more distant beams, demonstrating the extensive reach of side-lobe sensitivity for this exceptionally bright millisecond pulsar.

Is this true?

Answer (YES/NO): YES